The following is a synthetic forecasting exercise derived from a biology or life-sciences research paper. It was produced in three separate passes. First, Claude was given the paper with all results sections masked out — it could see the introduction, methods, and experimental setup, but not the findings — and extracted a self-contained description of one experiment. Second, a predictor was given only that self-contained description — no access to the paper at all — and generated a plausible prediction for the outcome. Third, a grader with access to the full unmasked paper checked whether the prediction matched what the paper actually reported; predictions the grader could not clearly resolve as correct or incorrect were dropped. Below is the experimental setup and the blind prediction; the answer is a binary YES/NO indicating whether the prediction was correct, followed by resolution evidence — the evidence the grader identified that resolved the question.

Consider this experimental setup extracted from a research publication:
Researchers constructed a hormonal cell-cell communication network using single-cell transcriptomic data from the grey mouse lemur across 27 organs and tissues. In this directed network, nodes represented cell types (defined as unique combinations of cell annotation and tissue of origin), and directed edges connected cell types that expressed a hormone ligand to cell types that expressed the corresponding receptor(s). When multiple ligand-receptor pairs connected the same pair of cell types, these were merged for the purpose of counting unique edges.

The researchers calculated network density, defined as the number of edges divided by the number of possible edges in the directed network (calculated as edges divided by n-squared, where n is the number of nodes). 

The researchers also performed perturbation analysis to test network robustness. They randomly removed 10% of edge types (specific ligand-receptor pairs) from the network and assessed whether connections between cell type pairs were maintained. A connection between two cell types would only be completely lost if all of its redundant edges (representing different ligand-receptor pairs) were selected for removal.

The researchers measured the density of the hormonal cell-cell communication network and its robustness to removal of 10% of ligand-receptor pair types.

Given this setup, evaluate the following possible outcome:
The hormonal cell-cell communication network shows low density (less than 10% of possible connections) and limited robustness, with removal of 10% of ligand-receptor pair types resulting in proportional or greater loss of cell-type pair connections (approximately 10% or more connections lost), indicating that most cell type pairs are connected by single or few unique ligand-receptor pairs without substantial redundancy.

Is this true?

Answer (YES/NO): NO